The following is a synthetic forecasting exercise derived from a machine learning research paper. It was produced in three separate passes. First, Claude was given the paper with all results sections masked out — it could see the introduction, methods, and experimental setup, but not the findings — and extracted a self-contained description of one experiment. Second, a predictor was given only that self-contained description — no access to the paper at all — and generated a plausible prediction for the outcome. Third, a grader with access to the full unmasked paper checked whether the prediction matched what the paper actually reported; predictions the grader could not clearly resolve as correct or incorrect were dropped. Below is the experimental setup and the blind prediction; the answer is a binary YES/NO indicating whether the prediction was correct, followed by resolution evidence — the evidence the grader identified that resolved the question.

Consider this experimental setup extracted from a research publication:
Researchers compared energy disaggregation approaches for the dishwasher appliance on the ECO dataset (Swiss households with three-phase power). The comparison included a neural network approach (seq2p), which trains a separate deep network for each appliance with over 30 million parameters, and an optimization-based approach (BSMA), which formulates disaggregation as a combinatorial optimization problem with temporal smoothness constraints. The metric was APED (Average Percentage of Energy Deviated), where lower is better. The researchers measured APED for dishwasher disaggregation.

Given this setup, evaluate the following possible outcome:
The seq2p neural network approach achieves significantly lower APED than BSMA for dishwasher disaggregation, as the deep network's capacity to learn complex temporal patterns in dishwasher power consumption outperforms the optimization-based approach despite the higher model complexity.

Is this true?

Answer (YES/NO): NO